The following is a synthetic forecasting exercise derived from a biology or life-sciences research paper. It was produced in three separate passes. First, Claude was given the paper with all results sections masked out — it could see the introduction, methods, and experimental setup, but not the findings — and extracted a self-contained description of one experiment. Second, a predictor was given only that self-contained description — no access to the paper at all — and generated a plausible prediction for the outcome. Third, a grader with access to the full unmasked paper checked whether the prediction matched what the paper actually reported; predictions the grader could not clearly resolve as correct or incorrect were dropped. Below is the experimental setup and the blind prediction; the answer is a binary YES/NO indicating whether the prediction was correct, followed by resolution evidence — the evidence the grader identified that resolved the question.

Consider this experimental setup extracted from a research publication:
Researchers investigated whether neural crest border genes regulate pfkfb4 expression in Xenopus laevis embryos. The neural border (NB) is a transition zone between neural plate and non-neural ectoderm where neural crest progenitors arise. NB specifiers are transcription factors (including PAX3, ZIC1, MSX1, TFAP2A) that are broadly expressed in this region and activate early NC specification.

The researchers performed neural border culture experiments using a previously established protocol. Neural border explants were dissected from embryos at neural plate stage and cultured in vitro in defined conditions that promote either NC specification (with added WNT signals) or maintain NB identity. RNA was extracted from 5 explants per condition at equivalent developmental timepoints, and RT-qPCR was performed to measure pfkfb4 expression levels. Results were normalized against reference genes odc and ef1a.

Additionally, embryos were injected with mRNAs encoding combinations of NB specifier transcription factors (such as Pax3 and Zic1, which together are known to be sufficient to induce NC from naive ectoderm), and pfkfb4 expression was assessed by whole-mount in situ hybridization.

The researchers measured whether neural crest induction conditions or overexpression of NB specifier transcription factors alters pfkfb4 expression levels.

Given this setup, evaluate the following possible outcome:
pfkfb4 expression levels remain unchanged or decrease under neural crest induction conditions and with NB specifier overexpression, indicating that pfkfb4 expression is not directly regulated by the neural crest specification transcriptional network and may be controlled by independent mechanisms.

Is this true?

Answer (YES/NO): NO